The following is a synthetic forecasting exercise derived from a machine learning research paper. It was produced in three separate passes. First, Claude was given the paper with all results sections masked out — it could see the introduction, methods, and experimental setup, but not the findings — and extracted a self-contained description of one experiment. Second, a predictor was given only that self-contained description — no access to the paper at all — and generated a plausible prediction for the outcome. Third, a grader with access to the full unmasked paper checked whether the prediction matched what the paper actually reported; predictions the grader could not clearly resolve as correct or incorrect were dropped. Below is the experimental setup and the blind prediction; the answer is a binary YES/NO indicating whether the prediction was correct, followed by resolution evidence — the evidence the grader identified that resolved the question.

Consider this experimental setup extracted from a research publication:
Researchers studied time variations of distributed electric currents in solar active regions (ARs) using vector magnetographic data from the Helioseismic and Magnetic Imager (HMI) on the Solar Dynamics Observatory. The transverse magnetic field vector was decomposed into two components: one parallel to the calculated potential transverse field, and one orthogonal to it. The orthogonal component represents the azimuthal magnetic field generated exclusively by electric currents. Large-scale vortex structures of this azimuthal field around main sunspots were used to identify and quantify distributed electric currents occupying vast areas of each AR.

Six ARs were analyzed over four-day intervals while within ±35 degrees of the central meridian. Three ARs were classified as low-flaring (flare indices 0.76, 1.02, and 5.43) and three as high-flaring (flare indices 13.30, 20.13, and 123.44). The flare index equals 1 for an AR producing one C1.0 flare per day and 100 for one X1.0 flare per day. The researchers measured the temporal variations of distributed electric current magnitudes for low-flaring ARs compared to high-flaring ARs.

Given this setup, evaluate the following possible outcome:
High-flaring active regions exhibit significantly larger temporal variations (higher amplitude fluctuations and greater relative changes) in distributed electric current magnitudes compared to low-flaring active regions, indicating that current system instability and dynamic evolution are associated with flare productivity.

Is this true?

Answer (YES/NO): NO